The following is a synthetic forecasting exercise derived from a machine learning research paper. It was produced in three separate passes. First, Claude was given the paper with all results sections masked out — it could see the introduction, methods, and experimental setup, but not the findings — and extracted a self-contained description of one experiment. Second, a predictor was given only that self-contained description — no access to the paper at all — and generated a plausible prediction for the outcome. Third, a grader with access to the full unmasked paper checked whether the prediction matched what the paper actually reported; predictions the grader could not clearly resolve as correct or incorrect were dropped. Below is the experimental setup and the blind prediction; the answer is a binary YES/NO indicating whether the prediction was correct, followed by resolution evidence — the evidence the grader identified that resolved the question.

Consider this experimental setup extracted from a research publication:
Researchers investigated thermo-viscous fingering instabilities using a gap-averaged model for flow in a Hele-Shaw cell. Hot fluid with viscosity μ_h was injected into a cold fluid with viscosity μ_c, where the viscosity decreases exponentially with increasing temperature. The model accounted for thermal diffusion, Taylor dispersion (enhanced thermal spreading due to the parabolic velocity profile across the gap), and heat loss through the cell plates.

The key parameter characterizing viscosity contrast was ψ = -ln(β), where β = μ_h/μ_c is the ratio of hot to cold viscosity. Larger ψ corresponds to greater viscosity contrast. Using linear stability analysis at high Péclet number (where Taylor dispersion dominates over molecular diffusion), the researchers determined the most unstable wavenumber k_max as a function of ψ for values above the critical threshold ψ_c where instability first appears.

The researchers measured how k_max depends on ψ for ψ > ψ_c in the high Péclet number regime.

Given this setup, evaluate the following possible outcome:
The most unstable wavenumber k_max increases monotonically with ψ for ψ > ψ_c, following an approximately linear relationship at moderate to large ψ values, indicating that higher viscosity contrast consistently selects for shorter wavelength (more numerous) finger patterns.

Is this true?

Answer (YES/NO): YES